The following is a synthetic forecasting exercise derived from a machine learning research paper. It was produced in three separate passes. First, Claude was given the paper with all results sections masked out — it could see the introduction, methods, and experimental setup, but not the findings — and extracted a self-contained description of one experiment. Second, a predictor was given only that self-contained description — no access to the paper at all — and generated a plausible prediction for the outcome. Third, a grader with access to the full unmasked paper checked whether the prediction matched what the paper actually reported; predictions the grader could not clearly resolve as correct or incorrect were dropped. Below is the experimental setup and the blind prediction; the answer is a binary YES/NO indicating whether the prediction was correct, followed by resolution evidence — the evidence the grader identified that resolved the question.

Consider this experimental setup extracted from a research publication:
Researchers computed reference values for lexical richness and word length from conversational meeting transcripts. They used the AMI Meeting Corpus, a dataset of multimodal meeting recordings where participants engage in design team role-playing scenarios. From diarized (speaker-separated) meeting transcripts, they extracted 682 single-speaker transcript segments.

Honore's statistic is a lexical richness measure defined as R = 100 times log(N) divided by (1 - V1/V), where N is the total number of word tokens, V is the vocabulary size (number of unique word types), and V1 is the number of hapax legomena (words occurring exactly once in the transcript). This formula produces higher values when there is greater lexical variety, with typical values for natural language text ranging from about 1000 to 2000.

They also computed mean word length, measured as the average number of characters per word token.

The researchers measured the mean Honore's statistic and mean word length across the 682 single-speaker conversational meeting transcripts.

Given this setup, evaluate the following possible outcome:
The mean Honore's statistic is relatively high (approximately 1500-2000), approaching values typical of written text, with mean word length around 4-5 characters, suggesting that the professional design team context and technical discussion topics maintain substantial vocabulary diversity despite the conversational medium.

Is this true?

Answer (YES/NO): NO